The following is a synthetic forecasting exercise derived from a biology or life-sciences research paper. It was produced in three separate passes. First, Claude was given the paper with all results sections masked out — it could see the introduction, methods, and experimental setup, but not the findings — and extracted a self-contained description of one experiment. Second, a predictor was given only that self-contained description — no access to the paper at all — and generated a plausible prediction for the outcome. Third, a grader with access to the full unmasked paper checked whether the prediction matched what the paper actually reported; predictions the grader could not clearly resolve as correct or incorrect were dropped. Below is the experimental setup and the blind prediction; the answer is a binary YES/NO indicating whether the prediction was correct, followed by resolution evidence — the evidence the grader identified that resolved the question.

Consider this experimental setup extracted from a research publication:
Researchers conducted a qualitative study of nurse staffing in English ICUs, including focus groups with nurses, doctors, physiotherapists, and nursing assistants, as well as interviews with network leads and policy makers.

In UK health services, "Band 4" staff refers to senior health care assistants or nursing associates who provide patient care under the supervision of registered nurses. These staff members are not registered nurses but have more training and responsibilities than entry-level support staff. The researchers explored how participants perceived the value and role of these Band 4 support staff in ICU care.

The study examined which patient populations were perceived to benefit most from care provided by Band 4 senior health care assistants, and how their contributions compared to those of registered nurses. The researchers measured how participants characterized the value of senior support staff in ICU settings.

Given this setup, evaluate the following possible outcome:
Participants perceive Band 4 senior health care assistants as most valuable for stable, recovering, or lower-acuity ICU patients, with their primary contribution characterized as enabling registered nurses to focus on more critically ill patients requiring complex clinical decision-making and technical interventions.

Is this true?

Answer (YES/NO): NO